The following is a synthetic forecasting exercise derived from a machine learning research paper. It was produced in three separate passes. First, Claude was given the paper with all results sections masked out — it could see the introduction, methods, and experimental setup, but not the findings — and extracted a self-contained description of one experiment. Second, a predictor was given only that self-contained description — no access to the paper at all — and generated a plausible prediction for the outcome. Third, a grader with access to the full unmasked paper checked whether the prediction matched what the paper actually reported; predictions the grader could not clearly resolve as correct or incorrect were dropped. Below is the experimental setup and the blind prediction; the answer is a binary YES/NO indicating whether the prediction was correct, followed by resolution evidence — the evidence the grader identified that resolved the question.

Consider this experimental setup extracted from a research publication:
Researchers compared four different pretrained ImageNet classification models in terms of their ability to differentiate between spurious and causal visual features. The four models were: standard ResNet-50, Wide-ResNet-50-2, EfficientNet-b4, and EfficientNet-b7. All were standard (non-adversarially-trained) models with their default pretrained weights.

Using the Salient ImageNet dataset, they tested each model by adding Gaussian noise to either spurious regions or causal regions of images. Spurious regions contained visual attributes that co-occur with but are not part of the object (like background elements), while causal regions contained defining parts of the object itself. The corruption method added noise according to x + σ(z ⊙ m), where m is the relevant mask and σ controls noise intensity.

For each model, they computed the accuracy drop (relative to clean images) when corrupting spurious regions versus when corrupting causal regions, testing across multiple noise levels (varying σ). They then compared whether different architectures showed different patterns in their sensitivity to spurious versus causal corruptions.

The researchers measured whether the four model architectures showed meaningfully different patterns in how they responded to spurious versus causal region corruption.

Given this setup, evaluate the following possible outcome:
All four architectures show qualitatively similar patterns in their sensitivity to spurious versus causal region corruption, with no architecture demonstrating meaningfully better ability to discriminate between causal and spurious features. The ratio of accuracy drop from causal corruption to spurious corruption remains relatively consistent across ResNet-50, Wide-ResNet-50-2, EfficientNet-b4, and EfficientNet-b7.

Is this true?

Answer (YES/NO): YES